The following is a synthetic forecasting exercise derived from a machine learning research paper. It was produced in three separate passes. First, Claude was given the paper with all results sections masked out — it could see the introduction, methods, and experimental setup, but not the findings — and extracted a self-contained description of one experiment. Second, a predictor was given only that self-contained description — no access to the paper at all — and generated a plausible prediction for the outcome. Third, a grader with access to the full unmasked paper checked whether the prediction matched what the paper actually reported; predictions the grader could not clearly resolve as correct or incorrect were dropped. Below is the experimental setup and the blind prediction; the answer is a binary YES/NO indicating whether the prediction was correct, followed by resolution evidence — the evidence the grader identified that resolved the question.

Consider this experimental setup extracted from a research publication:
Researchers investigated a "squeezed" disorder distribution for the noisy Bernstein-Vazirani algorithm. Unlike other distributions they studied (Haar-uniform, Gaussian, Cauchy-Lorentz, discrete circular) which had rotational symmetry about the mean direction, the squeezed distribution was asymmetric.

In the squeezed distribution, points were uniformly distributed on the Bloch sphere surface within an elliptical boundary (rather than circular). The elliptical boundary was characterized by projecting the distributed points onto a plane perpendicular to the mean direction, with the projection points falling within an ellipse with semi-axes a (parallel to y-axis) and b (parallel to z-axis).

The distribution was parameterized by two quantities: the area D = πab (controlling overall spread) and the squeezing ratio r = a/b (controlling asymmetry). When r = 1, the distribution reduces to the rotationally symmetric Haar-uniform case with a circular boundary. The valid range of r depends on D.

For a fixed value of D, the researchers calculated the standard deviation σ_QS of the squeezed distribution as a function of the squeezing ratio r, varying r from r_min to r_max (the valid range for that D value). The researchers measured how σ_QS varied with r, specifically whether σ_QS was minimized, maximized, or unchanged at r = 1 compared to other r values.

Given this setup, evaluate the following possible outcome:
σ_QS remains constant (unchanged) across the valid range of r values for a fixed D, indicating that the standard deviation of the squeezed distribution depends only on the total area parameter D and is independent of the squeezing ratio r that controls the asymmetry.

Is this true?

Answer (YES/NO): NO